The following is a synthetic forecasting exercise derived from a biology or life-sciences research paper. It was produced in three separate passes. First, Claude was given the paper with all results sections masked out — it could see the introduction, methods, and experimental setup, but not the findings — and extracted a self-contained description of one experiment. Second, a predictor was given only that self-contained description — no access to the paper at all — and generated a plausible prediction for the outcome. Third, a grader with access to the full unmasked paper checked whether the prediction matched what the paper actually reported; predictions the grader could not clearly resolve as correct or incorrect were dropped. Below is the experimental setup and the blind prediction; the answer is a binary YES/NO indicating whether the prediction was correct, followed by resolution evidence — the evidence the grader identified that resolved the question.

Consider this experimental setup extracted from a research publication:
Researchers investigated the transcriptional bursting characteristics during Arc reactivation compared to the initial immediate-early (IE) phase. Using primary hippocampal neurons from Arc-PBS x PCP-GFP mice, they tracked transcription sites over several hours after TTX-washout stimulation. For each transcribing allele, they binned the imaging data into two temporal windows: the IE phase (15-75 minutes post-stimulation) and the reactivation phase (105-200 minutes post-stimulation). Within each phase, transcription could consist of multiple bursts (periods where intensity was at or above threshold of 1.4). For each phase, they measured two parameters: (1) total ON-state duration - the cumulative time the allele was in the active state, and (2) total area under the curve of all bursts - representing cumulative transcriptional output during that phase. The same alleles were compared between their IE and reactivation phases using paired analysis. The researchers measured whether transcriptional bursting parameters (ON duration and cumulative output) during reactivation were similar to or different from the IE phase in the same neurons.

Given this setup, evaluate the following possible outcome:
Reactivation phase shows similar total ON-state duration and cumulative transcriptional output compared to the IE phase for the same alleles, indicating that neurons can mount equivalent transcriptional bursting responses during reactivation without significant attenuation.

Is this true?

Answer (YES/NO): NO